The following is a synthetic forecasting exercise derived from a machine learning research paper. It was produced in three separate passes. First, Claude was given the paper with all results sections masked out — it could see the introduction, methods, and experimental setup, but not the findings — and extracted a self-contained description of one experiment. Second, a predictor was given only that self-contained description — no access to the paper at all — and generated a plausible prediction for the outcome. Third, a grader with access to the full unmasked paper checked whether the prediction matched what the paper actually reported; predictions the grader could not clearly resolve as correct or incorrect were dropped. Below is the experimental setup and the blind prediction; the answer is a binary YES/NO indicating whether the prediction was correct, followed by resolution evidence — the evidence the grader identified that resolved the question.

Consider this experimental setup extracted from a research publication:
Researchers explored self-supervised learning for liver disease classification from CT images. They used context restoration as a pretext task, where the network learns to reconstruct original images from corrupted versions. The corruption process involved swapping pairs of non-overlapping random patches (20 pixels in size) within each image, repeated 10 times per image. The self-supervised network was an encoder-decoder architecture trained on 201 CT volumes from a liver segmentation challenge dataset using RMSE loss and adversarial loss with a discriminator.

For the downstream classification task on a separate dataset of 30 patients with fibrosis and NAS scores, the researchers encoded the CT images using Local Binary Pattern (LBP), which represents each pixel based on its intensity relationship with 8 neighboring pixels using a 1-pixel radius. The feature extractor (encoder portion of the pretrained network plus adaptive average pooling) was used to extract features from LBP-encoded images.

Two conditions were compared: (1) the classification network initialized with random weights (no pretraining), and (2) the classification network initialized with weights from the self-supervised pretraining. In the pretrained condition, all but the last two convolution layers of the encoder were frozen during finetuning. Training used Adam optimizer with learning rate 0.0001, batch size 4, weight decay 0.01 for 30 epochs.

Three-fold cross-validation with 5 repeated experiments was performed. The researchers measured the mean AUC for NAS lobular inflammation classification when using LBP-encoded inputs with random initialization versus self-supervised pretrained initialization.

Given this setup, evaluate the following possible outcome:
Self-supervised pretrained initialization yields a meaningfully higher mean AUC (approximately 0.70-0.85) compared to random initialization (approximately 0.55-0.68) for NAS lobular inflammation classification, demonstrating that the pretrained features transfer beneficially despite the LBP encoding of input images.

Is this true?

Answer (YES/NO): NO